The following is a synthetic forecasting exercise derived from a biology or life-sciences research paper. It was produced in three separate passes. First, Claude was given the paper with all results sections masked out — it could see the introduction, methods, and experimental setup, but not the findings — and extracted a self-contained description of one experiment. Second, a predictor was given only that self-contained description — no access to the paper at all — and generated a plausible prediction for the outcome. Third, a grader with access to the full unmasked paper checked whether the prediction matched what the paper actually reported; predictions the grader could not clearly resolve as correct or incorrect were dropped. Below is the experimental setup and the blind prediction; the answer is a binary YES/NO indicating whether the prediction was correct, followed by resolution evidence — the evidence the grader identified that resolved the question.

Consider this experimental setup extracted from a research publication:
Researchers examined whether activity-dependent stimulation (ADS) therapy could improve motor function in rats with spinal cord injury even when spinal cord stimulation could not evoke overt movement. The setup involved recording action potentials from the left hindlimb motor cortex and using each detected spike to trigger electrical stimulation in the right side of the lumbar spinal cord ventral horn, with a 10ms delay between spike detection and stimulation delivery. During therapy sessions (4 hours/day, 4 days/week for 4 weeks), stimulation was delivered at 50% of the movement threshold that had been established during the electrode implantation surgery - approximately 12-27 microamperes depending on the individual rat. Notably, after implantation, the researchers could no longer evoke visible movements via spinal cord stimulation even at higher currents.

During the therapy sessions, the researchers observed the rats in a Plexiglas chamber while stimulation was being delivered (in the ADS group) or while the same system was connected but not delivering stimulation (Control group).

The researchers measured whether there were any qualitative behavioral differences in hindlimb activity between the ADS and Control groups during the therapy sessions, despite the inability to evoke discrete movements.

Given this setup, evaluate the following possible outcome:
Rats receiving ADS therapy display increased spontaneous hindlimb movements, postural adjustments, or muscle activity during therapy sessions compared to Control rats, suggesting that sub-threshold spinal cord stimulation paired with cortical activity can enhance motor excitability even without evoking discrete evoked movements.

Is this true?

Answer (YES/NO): YES